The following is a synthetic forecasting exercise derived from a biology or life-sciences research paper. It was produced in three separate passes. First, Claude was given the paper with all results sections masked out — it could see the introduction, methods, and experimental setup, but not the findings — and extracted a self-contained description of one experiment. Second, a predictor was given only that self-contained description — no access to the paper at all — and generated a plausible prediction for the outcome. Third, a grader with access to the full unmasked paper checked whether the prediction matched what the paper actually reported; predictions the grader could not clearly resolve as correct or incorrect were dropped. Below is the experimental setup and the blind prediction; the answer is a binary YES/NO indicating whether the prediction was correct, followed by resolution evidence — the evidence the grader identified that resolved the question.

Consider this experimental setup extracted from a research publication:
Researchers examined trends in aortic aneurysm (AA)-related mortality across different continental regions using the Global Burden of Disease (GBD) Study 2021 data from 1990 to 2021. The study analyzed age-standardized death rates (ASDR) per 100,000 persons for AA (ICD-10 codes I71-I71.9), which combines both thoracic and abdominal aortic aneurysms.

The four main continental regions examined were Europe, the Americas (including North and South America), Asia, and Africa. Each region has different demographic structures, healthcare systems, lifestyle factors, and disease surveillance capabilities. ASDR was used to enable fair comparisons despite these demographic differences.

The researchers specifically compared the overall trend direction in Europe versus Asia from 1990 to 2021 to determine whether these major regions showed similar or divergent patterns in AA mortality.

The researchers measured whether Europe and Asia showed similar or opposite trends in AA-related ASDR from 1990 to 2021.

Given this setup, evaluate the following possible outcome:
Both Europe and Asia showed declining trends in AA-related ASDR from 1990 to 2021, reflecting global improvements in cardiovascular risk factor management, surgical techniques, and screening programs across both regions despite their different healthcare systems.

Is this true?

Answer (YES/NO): NO